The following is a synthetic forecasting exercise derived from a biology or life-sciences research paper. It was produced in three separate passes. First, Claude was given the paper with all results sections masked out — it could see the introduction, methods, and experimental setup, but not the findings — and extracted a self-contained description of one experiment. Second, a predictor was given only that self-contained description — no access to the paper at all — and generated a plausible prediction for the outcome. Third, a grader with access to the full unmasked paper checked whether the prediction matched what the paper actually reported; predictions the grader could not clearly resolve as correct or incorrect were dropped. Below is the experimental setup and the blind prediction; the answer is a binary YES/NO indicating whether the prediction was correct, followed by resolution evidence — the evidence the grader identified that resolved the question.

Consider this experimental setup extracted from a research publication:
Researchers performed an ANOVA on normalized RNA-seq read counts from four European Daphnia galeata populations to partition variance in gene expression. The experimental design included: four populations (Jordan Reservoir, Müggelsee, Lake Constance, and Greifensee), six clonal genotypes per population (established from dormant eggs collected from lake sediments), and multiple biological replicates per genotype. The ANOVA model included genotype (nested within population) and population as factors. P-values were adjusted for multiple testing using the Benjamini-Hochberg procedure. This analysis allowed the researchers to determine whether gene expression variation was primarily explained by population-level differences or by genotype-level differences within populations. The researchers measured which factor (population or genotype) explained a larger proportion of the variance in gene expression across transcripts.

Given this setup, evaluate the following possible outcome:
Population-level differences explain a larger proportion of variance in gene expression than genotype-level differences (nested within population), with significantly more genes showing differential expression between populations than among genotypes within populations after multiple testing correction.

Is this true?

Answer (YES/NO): NO